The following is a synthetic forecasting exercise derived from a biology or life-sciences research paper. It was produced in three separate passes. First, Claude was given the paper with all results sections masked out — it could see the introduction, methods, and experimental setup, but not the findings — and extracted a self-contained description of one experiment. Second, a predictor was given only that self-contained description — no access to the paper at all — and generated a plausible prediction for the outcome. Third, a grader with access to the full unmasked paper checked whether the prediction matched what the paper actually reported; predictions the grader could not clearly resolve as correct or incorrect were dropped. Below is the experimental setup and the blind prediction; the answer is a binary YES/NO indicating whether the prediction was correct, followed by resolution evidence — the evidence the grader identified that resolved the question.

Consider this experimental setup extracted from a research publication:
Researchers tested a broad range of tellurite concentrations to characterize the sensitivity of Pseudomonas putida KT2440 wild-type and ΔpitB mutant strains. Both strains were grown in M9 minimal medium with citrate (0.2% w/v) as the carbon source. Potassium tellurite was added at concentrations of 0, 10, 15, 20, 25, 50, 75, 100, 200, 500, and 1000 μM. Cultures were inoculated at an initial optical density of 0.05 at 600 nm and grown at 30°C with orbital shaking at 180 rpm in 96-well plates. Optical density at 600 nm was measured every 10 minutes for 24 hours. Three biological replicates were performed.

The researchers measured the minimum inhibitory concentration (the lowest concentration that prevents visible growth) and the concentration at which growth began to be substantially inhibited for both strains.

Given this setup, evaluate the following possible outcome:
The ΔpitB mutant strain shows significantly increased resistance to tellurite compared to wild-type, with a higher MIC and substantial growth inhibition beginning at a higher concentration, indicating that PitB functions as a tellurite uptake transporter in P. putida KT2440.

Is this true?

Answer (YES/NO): YES